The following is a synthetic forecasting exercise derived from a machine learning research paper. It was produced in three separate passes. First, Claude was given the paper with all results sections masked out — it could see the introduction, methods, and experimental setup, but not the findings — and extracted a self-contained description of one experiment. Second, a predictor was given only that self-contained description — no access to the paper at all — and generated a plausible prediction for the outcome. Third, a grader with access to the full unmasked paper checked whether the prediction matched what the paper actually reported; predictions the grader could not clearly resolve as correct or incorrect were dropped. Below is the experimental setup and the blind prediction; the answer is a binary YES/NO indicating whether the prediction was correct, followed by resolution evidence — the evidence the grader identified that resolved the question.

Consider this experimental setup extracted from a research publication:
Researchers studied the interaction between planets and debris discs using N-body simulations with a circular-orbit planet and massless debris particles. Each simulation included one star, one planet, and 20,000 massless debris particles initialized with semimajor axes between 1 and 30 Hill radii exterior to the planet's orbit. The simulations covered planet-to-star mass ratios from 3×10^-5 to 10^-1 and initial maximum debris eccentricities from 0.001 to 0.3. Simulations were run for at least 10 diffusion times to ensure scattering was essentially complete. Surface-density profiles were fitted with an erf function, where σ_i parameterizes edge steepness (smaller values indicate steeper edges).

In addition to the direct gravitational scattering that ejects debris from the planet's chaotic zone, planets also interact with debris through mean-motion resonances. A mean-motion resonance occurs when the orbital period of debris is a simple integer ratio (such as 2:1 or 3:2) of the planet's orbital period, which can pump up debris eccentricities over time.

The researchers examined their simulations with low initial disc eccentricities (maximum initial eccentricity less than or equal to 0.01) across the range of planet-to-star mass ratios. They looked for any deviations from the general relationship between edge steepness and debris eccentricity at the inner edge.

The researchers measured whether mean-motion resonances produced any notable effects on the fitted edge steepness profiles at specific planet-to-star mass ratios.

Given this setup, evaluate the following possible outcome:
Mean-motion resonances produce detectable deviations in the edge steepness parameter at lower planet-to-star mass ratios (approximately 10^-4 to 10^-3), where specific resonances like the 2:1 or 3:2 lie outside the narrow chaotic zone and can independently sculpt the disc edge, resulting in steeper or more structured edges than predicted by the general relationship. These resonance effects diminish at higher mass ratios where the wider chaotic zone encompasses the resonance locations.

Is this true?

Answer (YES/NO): NO